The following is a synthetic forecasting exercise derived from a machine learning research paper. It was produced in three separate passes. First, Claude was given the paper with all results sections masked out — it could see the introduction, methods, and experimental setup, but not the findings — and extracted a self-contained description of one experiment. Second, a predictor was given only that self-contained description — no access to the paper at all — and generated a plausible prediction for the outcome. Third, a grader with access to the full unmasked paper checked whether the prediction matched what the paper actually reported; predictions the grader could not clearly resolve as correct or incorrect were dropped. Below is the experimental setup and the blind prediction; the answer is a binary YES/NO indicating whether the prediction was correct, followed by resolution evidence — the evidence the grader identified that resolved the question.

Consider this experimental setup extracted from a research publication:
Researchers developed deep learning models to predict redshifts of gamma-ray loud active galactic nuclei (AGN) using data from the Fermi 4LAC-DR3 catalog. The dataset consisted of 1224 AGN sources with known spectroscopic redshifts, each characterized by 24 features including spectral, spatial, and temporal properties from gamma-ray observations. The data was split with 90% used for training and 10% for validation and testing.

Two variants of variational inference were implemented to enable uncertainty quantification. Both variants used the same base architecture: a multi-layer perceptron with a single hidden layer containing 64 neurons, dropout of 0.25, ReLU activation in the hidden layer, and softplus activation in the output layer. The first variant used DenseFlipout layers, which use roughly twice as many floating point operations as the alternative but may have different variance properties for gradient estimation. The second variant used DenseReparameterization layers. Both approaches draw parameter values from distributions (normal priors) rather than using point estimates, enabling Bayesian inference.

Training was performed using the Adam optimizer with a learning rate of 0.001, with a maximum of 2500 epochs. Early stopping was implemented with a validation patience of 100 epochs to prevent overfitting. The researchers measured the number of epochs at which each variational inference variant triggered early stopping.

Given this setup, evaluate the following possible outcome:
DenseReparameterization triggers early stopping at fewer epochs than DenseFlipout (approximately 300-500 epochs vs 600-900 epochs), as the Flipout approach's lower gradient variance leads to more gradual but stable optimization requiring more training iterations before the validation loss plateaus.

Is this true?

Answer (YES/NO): NO